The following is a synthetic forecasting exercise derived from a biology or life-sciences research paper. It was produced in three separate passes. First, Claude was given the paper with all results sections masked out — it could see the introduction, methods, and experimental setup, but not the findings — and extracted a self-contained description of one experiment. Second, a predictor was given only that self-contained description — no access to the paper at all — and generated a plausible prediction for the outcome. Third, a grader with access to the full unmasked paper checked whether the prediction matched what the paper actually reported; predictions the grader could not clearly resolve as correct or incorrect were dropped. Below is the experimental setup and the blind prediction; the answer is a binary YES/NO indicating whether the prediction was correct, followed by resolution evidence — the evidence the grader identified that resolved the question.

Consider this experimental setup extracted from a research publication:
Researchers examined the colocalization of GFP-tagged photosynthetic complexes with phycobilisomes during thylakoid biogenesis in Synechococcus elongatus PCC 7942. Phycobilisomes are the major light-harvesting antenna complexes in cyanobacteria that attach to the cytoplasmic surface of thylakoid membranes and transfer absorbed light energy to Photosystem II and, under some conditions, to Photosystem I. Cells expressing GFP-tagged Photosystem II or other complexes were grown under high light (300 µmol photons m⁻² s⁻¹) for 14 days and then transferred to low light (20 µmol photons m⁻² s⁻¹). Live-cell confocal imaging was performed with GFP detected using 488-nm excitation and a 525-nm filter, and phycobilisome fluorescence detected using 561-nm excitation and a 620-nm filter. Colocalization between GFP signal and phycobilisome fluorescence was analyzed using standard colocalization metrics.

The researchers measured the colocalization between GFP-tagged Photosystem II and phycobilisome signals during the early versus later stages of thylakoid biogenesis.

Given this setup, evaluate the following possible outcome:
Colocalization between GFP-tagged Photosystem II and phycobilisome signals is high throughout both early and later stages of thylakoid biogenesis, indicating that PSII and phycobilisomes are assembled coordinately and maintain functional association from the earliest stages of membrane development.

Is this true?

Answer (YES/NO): NO